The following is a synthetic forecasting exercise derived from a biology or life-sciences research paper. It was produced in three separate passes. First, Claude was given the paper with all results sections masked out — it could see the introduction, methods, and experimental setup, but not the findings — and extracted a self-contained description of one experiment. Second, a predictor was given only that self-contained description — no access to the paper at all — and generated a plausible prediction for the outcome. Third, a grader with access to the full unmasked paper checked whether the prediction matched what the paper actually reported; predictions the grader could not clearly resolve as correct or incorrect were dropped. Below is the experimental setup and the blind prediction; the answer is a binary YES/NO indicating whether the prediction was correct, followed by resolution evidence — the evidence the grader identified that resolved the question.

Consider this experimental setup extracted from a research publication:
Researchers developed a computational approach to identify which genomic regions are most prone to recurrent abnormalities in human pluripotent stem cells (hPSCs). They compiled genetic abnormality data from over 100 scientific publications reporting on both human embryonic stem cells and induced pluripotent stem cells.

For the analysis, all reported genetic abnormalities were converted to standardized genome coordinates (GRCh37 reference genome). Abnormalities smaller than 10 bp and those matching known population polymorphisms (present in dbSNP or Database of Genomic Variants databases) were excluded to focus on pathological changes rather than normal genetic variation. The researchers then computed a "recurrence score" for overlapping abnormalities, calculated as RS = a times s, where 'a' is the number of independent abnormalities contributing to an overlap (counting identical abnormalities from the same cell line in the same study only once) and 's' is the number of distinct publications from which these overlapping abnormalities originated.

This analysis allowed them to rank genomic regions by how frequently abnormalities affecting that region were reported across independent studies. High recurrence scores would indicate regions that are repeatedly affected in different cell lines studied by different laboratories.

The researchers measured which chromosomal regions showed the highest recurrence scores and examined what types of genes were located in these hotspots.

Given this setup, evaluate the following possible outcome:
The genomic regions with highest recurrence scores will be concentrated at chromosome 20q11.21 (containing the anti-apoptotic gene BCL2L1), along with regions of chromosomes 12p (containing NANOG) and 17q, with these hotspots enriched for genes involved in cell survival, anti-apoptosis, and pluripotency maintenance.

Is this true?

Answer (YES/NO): NO